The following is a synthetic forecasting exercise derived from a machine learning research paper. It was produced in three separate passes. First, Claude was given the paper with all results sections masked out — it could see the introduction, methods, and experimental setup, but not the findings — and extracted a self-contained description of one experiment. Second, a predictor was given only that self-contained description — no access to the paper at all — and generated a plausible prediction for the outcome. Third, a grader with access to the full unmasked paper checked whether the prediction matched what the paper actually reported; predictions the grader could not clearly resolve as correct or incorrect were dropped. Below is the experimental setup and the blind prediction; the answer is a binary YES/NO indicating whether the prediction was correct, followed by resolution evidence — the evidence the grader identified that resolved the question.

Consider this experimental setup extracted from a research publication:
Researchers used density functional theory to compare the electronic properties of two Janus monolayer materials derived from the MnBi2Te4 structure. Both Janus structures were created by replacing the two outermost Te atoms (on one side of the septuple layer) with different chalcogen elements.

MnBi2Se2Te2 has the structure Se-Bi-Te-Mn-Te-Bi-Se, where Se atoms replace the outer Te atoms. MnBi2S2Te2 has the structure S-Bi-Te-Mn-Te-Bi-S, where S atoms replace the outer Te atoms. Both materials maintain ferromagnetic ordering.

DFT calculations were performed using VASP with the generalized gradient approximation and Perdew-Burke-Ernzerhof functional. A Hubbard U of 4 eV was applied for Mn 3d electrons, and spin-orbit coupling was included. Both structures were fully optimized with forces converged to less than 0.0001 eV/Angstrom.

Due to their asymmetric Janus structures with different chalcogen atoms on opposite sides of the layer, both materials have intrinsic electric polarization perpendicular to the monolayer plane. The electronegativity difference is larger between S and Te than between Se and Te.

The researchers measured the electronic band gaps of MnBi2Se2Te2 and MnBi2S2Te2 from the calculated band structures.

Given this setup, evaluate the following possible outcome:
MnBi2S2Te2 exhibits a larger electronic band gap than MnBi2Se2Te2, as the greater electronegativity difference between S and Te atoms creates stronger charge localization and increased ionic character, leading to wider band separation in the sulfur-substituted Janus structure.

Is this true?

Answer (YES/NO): YES